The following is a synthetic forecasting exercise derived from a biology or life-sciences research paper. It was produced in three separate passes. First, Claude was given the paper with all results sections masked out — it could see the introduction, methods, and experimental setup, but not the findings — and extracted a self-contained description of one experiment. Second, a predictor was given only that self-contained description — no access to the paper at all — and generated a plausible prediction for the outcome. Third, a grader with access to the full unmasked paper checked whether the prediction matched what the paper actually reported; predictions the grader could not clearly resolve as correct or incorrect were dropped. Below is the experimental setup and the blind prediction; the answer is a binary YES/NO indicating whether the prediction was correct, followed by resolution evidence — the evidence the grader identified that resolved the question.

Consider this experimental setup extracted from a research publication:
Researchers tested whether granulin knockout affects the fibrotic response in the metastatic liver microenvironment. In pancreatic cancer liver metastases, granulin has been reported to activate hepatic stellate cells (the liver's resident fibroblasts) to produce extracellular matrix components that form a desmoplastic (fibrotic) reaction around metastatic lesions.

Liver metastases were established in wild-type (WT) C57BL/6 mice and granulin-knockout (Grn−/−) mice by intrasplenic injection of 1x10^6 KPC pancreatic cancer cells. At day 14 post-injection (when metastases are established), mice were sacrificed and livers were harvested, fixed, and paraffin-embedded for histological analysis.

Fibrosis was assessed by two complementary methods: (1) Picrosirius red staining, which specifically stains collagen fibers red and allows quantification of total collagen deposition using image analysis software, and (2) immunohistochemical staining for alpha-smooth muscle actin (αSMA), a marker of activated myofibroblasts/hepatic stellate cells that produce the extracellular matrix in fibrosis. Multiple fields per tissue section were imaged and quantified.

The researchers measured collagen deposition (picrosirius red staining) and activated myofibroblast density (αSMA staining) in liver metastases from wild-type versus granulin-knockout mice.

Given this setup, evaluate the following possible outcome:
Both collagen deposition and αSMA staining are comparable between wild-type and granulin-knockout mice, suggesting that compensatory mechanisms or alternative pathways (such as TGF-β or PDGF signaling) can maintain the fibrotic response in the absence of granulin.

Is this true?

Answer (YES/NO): NO